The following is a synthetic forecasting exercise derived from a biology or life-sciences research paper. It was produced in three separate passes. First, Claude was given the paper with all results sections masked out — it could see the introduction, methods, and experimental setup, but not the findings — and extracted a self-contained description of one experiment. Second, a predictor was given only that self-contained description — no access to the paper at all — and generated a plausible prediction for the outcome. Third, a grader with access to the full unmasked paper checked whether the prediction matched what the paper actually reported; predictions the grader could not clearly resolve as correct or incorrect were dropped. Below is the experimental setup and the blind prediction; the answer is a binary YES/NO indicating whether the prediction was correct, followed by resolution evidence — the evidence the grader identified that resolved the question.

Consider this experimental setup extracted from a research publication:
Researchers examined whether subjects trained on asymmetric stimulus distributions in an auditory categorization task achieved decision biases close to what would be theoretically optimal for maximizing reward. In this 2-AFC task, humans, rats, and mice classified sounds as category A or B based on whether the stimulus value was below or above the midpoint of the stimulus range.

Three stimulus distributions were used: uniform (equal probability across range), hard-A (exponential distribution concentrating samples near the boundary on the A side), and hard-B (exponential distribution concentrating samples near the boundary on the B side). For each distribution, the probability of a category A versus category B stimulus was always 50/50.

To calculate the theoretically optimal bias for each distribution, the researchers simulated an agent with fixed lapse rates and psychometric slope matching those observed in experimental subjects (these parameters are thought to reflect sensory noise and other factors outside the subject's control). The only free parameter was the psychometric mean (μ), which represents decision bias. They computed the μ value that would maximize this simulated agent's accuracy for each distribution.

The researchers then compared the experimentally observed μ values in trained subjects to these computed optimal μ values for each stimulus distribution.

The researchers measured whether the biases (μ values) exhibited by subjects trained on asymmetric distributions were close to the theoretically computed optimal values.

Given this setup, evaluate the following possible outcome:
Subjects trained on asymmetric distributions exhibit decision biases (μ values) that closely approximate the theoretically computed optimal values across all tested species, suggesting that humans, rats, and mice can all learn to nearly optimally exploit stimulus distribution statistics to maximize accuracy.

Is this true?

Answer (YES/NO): YES